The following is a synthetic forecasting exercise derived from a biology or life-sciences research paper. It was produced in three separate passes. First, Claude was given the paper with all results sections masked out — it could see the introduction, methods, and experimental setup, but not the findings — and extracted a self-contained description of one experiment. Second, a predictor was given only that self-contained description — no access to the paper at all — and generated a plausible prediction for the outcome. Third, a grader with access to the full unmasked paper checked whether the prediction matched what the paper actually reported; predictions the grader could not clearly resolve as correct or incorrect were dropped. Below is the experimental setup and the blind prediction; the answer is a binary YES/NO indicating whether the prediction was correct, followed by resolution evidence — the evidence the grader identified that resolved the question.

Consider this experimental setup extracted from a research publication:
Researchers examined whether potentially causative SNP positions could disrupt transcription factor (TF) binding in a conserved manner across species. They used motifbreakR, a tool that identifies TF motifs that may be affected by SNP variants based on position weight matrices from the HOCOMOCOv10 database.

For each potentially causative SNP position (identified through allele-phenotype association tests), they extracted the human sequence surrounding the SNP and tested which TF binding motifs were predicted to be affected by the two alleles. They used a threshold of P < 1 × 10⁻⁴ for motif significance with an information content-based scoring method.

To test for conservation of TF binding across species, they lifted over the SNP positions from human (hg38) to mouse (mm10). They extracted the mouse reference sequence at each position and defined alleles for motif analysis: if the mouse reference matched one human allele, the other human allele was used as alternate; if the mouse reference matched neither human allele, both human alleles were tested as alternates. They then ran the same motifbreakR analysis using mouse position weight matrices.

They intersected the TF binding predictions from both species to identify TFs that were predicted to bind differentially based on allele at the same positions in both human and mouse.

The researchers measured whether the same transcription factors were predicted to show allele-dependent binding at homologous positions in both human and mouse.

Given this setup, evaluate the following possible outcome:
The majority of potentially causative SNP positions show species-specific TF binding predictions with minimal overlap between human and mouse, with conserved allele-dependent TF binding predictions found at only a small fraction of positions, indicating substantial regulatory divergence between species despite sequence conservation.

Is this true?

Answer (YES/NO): YES